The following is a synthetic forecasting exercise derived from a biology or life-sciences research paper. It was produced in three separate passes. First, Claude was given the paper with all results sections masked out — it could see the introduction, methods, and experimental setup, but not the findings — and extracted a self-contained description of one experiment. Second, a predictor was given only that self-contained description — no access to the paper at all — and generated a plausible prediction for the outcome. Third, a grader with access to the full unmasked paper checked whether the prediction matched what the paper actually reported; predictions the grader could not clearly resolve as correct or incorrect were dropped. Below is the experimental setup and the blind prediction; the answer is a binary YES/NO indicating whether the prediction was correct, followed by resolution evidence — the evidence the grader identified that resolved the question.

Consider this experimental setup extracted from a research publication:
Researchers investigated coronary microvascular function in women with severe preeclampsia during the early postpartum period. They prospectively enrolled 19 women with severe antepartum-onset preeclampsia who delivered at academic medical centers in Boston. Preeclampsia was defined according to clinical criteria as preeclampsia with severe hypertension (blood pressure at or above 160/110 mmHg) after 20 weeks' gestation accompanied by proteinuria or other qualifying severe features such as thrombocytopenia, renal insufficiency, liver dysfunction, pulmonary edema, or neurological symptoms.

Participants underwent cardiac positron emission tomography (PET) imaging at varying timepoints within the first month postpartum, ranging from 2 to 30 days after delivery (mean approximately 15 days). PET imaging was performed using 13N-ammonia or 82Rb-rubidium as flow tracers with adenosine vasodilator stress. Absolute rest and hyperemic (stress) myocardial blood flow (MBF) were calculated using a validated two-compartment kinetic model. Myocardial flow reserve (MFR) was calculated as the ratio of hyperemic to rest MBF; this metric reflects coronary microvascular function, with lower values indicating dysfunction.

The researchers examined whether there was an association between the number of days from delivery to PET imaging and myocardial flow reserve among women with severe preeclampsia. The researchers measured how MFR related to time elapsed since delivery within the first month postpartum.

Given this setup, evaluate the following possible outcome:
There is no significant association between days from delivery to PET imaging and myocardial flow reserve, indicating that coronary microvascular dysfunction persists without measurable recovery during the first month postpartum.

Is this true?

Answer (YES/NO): NO